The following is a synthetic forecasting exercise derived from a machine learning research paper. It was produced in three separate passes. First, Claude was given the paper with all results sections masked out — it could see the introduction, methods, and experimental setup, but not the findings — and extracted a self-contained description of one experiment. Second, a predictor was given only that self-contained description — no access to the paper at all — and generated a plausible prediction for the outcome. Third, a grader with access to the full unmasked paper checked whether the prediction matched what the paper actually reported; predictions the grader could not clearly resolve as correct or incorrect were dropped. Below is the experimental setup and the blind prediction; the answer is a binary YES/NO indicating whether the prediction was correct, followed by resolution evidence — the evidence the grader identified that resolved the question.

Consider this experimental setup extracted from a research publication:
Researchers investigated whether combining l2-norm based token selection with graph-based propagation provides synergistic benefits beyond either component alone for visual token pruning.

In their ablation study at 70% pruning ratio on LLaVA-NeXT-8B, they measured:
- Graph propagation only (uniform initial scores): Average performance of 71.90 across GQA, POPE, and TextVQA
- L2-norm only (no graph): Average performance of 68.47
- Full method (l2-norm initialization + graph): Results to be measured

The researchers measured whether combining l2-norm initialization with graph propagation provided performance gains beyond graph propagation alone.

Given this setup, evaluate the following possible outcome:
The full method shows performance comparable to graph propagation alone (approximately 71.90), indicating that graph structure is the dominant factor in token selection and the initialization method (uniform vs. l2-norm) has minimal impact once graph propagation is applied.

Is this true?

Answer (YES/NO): NO